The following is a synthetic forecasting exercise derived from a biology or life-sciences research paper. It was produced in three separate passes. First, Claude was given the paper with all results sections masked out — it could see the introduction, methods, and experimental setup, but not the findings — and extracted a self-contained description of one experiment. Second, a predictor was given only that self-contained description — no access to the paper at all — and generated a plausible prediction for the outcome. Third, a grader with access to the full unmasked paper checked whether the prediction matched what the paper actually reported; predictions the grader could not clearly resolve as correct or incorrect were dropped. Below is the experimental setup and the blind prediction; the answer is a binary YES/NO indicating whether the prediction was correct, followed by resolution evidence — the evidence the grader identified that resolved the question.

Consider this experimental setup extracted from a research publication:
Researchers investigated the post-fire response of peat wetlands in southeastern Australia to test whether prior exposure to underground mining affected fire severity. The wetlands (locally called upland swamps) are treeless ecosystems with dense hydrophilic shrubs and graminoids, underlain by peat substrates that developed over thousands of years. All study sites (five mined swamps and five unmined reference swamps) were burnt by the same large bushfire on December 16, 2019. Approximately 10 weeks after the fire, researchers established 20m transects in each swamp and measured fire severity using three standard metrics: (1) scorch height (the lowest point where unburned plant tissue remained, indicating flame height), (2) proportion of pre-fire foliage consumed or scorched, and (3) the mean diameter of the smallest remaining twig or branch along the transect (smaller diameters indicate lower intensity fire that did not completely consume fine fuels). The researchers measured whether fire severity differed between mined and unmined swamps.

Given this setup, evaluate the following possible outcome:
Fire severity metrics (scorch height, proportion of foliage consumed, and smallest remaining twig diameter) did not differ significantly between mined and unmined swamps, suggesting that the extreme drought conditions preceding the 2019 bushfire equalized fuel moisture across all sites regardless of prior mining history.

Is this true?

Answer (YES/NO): YES